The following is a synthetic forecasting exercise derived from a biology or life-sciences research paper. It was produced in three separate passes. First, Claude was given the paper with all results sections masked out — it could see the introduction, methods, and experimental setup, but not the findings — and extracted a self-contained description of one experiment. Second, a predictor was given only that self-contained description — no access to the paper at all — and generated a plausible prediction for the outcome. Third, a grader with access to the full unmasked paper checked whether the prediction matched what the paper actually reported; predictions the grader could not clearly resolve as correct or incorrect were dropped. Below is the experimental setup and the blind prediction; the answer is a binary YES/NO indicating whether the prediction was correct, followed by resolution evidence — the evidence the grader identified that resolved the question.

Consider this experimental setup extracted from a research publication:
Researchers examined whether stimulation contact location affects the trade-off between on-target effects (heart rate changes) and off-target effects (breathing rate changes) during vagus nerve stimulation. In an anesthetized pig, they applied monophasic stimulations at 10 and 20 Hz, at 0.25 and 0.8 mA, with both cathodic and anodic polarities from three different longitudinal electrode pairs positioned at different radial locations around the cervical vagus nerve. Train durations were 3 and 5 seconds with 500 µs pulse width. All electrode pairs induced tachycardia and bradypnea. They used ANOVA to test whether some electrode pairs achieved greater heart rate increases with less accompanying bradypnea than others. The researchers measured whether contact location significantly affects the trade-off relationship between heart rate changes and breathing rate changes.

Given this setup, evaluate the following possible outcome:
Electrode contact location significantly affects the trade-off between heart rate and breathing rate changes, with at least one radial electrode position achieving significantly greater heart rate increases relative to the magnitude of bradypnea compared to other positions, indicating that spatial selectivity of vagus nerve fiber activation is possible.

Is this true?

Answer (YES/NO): YES